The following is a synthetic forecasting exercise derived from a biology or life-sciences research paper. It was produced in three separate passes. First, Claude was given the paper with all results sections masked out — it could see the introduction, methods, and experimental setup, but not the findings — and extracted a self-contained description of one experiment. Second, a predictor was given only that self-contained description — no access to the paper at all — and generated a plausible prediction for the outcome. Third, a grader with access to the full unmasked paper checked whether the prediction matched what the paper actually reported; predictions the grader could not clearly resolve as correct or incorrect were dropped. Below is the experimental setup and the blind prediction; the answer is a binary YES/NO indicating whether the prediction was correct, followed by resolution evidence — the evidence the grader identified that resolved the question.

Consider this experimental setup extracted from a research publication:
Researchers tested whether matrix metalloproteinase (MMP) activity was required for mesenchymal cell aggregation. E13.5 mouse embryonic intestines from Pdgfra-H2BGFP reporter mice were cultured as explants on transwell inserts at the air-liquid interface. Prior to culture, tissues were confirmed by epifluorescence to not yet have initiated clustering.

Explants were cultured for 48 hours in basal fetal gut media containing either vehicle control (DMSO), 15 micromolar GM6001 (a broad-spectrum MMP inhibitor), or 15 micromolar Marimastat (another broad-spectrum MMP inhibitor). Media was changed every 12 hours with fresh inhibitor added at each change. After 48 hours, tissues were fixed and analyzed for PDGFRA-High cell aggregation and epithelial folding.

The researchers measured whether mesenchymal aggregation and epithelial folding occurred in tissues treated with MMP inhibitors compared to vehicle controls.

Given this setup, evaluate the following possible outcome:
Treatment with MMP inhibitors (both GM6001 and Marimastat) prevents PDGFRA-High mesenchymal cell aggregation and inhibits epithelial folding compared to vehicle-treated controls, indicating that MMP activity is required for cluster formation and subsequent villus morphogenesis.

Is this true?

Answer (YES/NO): YES